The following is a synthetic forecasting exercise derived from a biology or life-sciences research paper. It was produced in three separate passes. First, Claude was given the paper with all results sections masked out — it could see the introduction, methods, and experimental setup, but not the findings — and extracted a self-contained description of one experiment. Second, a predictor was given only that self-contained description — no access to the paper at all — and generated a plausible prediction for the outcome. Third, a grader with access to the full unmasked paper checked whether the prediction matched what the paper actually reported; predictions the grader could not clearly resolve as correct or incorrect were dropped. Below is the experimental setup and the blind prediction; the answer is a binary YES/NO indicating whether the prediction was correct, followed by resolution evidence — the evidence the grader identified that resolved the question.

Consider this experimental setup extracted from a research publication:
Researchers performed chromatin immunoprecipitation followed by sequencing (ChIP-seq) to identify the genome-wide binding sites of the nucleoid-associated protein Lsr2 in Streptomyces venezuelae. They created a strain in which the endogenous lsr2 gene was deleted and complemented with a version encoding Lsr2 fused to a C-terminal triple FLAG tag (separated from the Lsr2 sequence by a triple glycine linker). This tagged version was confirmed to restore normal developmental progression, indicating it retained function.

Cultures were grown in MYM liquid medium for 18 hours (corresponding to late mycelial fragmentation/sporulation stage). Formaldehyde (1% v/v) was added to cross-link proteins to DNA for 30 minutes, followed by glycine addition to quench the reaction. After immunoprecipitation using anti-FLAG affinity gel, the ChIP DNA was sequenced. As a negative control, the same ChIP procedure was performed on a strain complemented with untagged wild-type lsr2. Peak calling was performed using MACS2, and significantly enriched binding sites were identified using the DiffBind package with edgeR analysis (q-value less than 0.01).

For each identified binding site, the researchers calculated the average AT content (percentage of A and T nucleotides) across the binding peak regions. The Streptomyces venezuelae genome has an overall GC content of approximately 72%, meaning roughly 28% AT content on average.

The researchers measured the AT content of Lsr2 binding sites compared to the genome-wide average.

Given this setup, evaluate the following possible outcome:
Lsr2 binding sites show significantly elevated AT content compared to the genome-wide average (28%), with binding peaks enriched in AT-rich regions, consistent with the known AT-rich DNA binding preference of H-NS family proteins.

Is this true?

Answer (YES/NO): YES